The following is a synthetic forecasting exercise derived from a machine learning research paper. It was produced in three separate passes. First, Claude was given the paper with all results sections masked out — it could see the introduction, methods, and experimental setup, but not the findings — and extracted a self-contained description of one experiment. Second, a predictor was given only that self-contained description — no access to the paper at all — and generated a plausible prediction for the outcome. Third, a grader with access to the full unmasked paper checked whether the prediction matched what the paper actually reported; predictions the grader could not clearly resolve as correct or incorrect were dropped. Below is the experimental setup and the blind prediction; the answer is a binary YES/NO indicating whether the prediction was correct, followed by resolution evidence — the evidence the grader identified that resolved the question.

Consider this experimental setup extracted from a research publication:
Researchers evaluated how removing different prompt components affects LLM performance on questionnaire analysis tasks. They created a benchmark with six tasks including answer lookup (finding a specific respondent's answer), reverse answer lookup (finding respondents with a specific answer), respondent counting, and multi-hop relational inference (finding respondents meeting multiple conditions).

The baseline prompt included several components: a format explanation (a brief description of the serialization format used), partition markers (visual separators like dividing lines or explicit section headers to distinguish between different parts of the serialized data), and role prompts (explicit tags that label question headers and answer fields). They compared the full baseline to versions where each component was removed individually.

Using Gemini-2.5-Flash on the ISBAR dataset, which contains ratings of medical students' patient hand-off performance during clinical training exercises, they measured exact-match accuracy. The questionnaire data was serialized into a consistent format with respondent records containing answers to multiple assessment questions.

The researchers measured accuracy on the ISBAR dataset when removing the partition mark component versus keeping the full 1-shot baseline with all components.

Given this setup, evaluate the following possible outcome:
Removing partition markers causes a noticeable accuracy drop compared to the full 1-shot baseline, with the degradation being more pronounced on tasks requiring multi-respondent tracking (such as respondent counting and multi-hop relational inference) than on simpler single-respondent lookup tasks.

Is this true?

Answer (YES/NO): NO